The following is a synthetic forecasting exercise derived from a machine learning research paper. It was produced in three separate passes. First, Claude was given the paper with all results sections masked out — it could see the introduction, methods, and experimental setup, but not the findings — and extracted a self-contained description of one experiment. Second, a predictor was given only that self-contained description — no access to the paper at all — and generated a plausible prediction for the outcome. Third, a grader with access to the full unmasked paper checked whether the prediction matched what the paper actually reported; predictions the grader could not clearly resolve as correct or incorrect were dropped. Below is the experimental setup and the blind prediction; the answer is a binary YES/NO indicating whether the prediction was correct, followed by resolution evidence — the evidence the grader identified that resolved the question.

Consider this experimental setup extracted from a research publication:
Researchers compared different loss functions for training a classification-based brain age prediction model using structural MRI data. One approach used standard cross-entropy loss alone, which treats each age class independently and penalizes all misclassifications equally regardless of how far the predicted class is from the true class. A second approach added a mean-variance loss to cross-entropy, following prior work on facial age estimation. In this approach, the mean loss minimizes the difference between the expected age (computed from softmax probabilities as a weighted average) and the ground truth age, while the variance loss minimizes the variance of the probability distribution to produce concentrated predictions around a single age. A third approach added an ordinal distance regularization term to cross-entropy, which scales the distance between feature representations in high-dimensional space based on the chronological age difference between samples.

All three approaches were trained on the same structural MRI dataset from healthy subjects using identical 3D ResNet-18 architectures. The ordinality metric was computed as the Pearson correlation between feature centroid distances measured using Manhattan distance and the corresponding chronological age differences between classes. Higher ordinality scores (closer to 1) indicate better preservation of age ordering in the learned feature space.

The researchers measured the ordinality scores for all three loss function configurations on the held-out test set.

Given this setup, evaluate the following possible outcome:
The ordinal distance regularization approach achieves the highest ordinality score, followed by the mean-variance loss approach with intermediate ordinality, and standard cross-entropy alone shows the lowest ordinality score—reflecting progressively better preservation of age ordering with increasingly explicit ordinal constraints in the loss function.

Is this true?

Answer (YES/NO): YES